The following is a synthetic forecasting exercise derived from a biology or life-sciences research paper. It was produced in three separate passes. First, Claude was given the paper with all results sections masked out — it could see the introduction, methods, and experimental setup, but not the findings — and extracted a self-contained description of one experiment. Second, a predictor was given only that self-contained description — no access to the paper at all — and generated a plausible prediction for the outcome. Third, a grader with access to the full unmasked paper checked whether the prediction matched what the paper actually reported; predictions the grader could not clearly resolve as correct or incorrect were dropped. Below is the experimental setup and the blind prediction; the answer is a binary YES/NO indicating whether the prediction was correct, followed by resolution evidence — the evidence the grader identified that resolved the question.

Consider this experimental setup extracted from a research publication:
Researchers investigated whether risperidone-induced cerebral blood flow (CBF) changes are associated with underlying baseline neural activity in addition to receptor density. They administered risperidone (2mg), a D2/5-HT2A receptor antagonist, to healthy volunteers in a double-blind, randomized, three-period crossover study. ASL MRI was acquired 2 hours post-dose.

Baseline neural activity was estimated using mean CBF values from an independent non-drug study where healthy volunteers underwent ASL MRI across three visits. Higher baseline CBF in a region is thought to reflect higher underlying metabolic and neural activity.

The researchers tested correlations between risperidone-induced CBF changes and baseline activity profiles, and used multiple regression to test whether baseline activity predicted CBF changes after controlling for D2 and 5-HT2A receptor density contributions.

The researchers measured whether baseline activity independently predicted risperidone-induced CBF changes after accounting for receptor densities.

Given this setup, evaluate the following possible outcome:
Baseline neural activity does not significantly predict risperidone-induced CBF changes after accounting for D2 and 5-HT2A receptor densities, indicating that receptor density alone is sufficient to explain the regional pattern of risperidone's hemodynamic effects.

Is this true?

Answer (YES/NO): NO